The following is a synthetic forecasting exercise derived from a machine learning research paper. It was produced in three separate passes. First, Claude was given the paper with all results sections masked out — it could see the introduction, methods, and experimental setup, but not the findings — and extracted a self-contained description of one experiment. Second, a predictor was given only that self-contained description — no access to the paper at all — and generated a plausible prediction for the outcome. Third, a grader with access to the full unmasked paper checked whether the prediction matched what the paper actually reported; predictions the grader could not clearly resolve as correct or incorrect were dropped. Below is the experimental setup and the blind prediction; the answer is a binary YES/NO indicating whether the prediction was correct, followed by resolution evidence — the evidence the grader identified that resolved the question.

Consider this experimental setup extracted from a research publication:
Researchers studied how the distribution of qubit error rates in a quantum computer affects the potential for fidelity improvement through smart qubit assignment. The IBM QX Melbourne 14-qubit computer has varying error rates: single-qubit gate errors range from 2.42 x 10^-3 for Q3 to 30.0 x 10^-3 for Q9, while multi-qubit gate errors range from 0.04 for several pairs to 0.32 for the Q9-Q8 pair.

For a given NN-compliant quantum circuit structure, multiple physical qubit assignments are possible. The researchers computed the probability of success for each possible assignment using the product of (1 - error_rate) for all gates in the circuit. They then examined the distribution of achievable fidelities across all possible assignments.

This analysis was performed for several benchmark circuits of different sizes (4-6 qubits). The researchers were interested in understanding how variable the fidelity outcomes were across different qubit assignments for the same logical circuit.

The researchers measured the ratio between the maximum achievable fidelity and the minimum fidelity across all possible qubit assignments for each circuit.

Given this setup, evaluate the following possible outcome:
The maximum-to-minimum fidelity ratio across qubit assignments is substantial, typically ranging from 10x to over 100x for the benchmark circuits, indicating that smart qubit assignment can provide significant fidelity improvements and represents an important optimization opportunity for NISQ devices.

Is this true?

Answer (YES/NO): NO